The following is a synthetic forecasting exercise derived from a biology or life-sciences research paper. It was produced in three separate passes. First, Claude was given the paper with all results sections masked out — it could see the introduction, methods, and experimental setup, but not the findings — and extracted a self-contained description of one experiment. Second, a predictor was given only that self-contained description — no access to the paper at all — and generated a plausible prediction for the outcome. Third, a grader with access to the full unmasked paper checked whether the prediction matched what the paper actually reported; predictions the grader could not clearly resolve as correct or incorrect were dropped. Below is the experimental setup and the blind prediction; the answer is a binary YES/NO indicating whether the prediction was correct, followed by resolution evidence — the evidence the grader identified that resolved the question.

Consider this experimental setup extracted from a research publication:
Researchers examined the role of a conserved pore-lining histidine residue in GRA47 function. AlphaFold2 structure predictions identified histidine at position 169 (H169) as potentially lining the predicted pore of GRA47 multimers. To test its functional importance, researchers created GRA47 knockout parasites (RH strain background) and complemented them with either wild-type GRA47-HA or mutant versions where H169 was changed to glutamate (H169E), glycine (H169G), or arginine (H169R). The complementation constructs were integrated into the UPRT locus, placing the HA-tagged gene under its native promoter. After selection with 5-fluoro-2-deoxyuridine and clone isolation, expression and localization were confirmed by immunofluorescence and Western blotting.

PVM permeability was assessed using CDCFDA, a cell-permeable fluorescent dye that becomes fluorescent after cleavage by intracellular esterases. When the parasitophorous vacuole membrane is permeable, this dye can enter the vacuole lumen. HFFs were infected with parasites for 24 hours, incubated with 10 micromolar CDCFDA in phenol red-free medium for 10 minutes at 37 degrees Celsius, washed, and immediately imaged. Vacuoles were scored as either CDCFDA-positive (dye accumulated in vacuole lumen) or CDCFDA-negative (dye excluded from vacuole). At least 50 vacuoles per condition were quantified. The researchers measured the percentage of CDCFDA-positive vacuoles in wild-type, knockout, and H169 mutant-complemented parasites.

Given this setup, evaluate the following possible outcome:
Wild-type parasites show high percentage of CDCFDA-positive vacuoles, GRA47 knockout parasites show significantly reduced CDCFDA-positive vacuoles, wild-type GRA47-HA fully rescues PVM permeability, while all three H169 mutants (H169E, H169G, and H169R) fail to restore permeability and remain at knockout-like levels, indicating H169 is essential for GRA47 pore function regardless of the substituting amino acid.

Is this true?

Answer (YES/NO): YES